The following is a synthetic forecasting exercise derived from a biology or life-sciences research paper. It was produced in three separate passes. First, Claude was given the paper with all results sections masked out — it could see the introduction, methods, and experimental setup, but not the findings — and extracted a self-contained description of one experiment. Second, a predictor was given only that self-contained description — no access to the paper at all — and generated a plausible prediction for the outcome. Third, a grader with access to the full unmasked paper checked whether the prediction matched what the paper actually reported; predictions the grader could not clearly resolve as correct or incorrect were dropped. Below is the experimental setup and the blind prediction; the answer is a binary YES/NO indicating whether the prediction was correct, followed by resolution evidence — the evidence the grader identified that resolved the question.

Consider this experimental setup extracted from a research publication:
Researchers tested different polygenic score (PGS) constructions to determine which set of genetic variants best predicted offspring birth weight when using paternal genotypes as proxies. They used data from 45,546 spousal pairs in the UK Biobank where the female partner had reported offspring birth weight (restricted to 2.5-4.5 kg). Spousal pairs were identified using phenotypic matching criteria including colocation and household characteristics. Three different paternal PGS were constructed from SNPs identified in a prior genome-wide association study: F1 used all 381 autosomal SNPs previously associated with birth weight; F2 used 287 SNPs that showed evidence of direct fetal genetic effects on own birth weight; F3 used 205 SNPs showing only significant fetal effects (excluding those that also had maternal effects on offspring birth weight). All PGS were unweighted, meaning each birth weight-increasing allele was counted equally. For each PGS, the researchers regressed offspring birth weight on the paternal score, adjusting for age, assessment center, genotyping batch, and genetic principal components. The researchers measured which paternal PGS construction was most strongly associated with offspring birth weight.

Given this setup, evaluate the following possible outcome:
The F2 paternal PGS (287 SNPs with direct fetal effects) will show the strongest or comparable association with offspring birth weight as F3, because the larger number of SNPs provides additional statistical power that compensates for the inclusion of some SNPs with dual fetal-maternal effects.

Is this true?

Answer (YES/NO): YES